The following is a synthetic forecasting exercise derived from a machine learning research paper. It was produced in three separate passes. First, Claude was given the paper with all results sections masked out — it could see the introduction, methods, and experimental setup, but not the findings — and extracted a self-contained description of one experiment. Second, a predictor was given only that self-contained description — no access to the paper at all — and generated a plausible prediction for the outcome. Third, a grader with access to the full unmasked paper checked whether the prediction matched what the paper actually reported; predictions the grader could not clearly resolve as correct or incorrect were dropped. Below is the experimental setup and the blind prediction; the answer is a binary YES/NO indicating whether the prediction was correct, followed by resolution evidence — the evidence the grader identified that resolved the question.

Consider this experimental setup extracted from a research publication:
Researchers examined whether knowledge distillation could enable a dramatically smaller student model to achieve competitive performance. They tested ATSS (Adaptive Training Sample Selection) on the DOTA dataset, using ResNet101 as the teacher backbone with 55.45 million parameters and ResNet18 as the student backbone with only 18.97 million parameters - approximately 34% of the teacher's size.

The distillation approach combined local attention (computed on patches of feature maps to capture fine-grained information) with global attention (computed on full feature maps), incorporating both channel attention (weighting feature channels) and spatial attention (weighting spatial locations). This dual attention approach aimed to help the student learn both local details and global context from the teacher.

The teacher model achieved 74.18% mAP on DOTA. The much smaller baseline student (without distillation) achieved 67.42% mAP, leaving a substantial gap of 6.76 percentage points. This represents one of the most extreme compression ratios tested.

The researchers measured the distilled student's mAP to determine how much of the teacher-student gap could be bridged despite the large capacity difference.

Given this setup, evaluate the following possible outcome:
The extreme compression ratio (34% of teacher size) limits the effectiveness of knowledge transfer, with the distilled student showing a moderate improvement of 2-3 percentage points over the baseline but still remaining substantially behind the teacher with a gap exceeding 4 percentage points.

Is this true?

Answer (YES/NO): NO